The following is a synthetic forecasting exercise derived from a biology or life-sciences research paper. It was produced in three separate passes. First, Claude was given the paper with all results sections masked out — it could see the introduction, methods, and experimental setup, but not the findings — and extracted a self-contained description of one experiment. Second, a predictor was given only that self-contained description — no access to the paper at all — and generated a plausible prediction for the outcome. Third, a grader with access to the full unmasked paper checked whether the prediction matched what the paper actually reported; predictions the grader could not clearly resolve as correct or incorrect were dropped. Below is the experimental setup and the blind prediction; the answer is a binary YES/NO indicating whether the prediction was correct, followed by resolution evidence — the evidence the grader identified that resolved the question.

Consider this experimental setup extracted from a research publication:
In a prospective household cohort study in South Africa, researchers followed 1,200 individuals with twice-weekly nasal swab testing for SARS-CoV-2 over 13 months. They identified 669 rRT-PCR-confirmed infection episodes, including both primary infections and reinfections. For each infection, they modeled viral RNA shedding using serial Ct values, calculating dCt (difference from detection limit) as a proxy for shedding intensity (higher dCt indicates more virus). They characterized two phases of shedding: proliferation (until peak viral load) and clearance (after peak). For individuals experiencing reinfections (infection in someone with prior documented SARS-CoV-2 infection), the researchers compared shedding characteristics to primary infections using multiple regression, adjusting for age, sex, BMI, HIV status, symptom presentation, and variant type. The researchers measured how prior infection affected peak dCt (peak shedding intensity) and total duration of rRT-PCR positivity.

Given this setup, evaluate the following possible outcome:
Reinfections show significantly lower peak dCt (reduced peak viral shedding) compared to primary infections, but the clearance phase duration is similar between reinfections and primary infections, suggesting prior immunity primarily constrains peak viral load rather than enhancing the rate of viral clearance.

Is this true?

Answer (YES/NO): NO